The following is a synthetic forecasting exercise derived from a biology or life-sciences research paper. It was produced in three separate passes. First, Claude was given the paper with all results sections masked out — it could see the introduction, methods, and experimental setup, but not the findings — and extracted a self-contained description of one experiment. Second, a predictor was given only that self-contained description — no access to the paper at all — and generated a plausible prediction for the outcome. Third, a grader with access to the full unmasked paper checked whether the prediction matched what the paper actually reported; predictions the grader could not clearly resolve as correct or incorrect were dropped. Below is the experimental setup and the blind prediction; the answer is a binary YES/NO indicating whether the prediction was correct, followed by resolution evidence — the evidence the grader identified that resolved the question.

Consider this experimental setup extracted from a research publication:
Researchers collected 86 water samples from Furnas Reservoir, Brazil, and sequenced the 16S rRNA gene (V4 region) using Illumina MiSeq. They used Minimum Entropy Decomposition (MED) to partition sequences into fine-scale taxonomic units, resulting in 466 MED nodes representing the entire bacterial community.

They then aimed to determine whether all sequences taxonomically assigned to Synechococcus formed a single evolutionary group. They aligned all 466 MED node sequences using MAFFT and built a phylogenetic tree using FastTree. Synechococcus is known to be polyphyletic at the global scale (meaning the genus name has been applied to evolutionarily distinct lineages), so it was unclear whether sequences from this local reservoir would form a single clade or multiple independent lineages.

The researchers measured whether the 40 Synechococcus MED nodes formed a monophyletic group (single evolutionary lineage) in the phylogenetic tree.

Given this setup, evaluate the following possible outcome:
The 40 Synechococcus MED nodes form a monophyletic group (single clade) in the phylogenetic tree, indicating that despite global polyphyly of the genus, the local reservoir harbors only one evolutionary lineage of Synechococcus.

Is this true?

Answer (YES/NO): YES